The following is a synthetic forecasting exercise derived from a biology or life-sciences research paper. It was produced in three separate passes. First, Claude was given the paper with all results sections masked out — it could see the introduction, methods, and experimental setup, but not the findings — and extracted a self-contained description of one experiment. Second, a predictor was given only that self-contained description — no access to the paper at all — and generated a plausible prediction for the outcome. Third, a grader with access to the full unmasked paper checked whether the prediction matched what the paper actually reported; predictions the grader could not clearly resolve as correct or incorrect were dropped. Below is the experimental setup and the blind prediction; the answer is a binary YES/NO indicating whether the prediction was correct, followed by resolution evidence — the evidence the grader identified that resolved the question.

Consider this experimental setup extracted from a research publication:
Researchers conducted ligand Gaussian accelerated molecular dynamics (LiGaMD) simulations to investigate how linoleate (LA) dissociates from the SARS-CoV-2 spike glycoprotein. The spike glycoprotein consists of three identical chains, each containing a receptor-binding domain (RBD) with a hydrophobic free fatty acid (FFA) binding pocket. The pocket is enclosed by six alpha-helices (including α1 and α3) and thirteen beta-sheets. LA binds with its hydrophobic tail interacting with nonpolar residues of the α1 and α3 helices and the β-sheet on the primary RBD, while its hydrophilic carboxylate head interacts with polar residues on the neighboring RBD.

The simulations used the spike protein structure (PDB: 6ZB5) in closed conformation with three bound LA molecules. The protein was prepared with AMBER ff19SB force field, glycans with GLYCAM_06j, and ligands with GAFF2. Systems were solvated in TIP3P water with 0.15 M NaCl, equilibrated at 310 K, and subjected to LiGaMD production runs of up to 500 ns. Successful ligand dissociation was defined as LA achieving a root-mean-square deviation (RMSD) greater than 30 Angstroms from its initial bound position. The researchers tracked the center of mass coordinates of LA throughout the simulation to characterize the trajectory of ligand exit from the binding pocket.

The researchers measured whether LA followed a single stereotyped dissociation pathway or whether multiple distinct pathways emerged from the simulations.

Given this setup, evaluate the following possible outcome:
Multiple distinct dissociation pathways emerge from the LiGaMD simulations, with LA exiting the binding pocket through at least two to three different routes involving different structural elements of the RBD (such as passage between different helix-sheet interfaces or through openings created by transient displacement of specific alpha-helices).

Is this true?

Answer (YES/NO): YES